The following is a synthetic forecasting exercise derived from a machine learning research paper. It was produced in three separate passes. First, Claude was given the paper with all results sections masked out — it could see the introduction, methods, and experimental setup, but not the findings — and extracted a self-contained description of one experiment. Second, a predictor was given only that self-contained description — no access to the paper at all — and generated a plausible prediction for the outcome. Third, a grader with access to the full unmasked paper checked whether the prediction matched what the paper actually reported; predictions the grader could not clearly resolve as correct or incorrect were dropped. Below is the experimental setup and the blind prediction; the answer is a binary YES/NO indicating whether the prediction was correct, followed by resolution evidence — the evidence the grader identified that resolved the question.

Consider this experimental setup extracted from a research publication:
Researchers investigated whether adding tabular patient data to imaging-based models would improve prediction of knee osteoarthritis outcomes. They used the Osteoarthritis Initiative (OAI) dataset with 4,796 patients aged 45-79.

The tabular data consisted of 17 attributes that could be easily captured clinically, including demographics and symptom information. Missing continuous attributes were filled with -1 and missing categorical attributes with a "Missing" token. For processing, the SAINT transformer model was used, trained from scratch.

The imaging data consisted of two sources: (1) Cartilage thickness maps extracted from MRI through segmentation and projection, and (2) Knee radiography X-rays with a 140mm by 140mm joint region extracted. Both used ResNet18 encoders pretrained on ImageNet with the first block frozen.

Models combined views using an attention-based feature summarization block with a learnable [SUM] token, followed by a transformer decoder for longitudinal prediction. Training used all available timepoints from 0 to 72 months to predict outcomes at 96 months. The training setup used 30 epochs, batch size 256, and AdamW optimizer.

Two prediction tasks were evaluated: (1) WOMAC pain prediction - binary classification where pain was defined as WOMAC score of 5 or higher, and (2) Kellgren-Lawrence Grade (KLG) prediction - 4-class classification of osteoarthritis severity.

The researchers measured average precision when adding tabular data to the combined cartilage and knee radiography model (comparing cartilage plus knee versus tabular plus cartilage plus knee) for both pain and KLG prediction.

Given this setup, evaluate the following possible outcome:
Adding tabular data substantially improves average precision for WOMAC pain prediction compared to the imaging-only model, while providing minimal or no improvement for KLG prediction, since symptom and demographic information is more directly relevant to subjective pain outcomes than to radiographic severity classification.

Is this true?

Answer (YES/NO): NO